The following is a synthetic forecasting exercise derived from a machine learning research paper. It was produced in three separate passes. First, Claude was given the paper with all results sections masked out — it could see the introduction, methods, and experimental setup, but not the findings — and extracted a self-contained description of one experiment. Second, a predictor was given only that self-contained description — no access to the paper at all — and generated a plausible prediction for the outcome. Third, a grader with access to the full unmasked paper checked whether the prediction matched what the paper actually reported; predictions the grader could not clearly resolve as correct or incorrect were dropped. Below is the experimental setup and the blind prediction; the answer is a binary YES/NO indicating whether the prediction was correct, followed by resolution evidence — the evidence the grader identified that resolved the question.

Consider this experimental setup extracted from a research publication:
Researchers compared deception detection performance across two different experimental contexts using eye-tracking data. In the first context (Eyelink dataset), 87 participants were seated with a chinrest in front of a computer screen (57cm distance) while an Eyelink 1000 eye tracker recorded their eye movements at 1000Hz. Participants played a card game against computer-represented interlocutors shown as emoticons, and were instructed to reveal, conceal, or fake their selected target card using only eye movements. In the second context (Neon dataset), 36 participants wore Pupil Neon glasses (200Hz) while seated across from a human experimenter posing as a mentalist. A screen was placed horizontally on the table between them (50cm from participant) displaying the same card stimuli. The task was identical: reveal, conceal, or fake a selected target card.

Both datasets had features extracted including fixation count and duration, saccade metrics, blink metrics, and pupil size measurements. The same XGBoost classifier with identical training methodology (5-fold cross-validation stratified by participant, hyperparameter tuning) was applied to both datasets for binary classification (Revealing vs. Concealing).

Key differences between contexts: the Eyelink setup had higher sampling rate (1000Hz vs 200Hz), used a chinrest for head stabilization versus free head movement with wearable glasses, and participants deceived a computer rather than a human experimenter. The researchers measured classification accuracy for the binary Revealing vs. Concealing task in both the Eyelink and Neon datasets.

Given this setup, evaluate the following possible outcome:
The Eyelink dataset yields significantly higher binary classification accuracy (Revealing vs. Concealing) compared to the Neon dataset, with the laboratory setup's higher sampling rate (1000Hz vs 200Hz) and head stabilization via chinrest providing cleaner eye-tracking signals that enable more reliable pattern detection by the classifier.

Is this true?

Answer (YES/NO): YES